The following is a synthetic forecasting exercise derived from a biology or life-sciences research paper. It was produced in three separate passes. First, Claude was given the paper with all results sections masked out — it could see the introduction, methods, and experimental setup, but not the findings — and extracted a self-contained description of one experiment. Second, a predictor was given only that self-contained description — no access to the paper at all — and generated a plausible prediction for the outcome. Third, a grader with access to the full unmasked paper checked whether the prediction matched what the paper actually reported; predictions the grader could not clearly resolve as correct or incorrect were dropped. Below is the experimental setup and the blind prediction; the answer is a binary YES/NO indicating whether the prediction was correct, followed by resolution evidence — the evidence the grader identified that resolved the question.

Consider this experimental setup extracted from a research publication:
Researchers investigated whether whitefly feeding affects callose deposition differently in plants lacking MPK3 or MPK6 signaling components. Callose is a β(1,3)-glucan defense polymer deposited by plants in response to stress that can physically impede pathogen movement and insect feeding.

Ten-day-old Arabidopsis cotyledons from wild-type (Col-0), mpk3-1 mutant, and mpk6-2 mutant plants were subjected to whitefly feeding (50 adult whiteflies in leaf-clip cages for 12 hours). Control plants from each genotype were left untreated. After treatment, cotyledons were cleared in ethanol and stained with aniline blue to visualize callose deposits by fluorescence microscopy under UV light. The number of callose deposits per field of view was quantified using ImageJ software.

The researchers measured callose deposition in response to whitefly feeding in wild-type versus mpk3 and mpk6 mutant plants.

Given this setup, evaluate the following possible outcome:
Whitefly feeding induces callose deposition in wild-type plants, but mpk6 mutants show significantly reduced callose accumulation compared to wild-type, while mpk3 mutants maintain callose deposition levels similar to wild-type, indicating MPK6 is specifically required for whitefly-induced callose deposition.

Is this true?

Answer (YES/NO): NO